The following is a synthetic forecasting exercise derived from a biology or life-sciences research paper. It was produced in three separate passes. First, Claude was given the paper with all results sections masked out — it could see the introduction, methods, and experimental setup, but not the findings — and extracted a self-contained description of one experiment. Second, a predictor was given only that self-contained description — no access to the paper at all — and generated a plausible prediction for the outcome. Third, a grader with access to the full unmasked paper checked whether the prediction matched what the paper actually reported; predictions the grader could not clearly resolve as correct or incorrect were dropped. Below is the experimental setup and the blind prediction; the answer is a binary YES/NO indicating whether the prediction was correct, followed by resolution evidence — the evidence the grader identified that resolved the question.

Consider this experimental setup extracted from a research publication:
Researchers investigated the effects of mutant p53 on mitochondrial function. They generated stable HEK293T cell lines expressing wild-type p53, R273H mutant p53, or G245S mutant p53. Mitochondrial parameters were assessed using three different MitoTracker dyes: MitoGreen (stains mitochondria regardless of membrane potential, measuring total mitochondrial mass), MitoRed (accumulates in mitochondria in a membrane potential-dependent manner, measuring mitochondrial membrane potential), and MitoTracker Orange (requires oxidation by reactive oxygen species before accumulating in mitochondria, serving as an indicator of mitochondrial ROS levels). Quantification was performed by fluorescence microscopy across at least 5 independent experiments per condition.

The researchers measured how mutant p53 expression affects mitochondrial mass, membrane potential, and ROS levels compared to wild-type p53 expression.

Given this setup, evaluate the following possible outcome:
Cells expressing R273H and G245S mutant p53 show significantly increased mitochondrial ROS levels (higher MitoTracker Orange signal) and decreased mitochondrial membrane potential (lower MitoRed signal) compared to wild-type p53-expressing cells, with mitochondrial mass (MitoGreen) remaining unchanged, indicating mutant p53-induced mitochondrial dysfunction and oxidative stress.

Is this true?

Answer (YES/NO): NO